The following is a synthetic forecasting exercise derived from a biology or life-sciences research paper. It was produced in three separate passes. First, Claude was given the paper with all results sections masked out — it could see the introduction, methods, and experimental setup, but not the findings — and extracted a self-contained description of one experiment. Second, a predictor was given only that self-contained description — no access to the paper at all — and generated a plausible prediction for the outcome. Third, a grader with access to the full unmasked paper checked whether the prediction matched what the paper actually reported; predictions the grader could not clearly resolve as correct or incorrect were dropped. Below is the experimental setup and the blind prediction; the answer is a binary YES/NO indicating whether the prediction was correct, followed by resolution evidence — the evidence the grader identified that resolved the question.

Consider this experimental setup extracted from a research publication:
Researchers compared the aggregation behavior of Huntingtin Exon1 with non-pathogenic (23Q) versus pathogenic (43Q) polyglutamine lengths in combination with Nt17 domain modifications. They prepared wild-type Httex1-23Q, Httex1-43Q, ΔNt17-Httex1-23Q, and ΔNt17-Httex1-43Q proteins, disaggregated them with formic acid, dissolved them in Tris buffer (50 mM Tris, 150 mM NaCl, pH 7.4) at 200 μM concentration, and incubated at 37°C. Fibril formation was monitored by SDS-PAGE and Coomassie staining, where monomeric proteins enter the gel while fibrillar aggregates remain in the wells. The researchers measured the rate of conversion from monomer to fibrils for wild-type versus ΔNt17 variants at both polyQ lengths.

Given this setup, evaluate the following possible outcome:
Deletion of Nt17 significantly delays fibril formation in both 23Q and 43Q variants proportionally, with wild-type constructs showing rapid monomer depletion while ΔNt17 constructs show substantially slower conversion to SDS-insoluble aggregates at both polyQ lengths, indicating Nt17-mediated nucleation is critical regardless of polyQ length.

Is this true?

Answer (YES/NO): NO